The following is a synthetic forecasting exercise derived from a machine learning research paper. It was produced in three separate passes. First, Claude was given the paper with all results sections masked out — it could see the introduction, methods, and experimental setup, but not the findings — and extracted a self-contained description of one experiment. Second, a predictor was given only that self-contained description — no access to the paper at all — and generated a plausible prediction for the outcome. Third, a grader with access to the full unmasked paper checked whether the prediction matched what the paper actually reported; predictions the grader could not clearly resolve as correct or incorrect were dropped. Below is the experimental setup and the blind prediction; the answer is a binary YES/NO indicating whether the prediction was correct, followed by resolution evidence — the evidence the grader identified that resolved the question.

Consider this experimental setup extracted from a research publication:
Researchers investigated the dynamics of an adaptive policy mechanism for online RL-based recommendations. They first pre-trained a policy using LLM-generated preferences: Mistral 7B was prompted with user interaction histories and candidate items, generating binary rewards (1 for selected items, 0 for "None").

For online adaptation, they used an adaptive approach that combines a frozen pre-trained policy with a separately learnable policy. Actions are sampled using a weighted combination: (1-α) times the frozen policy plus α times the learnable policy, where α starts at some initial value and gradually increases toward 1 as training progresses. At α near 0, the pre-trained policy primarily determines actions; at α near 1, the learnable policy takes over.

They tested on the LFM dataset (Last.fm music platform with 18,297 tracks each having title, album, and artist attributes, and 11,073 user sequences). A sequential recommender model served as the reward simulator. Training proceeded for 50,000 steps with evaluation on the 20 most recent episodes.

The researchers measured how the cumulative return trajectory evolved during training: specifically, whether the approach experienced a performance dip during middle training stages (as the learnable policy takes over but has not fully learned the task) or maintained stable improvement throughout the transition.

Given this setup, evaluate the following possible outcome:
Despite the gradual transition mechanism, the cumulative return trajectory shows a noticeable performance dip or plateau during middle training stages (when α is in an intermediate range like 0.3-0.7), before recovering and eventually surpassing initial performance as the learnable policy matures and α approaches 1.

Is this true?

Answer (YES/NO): NO